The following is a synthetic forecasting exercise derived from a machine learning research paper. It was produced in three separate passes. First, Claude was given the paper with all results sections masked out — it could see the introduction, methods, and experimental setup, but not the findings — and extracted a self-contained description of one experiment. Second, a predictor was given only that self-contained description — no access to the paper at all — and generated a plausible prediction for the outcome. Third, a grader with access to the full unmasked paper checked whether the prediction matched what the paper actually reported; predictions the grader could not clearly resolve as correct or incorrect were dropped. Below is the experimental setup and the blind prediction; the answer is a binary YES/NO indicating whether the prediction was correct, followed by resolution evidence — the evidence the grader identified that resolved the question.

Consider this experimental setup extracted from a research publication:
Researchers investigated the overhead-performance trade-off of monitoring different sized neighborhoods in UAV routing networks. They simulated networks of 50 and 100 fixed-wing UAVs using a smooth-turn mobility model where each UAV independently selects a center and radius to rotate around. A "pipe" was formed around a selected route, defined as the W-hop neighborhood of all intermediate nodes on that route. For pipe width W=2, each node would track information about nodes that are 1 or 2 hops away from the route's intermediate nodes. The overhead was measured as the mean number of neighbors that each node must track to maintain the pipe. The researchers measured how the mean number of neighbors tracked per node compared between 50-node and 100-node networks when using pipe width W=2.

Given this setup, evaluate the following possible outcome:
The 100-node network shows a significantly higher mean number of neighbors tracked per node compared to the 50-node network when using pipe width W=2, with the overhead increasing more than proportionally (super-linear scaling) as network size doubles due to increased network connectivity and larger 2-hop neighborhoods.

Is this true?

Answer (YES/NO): NO